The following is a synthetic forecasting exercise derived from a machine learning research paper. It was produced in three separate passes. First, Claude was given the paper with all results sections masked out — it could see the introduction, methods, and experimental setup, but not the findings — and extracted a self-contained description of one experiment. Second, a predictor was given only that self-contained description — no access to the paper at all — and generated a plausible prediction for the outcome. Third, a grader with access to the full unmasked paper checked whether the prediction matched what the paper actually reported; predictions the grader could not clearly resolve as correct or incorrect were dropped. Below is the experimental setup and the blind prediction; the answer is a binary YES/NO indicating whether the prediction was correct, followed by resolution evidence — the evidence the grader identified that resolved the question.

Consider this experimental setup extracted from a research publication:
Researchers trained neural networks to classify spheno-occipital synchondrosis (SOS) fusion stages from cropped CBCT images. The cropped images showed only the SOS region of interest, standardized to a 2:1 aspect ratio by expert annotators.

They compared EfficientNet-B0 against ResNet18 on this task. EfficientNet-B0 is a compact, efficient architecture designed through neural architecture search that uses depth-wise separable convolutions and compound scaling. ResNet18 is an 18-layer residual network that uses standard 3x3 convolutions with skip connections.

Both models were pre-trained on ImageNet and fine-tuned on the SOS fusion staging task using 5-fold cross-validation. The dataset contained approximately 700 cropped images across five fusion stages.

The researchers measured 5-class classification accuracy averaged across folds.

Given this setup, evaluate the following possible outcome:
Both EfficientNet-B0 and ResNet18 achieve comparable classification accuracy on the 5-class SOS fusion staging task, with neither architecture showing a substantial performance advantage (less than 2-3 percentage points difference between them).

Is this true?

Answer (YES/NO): NO